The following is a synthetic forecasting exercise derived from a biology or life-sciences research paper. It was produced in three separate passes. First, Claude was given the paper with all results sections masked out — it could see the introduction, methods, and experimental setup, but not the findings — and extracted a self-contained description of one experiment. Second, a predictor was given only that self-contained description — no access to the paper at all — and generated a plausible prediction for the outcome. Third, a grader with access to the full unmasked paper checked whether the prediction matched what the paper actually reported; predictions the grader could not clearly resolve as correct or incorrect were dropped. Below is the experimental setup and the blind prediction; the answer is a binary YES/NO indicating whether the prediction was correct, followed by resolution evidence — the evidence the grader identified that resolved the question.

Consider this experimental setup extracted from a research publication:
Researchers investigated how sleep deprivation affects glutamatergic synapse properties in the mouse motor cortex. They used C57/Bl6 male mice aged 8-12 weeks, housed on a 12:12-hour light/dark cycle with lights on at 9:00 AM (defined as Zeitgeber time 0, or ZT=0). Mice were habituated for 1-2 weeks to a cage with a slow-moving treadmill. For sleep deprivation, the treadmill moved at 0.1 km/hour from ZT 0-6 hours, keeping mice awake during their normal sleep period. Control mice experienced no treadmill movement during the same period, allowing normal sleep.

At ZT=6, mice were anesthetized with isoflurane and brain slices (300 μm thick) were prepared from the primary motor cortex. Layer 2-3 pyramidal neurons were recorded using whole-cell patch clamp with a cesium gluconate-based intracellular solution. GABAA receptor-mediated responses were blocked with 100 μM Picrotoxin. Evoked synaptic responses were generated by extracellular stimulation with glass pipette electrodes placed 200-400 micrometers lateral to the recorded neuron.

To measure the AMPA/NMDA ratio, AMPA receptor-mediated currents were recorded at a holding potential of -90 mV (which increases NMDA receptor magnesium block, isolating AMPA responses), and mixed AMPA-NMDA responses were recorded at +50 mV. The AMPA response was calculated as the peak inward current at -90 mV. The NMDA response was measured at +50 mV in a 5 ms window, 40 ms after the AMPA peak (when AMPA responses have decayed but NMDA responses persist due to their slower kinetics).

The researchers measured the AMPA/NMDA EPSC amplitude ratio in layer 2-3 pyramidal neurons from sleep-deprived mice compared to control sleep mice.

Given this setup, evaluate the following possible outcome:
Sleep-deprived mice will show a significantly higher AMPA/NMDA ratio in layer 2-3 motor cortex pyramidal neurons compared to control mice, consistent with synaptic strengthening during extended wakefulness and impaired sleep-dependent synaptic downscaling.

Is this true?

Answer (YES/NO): YES